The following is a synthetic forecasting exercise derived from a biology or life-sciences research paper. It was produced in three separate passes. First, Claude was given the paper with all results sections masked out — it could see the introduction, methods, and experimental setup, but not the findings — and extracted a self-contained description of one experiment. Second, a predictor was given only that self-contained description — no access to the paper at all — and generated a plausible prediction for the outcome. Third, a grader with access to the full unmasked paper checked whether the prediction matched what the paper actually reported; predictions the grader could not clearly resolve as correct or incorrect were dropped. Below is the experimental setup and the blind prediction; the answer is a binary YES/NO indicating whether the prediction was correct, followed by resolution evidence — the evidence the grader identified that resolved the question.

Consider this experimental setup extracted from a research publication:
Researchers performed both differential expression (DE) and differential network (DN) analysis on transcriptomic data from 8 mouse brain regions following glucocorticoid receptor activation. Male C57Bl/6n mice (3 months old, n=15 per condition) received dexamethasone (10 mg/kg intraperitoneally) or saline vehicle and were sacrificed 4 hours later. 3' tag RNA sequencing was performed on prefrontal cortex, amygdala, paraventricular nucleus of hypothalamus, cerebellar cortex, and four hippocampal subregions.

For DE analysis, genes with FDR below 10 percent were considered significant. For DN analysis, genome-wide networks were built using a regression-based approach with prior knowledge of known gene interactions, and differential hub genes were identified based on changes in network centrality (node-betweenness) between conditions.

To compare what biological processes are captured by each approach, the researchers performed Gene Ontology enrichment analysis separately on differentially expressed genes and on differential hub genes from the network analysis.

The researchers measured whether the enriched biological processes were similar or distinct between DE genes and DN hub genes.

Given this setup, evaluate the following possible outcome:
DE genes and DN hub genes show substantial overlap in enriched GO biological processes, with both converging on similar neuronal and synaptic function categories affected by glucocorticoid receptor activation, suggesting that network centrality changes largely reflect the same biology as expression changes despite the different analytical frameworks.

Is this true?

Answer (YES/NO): NO